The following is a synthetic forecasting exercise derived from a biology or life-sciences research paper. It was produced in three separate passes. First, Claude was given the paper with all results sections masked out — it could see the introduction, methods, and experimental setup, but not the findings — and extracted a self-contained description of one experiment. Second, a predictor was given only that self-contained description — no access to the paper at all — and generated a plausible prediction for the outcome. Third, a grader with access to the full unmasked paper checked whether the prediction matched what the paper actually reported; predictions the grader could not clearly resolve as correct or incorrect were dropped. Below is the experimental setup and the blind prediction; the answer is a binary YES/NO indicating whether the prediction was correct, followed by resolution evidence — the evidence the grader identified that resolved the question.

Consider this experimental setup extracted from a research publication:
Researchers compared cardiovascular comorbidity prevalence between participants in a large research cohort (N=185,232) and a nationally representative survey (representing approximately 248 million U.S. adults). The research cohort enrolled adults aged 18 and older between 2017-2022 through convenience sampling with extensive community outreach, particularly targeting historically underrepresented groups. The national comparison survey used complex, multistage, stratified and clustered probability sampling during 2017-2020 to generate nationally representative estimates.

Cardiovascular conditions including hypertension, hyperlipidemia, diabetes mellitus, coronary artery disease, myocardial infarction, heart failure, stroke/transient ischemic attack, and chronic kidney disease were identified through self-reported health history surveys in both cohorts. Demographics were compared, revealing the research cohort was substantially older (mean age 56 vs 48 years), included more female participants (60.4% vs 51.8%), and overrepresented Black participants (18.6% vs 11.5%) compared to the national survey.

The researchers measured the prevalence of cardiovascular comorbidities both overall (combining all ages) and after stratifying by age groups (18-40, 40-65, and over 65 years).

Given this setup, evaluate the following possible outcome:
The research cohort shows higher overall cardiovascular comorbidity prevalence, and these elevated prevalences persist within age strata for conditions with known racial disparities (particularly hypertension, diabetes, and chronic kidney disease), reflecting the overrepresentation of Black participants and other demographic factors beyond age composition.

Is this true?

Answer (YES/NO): NO